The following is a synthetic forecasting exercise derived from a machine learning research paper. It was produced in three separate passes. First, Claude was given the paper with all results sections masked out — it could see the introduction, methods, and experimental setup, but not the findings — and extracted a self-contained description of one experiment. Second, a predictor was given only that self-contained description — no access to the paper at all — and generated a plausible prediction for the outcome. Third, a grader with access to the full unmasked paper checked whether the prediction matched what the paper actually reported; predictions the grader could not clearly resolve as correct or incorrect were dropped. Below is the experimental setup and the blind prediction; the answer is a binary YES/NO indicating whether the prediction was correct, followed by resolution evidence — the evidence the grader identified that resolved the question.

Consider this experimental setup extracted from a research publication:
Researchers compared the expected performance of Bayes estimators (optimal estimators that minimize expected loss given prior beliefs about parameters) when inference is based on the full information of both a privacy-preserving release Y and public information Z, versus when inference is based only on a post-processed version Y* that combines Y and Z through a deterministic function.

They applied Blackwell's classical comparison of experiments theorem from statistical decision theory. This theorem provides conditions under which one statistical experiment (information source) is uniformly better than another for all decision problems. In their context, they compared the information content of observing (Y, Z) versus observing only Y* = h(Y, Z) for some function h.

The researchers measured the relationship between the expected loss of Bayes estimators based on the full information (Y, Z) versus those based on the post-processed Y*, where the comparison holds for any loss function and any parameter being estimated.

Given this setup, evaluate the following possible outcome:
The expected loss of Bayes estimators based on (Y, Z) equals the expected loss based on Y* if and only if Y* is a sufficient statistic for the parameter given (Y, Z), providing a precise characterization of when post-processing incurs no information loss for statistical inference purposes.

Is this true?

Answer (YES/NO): NO